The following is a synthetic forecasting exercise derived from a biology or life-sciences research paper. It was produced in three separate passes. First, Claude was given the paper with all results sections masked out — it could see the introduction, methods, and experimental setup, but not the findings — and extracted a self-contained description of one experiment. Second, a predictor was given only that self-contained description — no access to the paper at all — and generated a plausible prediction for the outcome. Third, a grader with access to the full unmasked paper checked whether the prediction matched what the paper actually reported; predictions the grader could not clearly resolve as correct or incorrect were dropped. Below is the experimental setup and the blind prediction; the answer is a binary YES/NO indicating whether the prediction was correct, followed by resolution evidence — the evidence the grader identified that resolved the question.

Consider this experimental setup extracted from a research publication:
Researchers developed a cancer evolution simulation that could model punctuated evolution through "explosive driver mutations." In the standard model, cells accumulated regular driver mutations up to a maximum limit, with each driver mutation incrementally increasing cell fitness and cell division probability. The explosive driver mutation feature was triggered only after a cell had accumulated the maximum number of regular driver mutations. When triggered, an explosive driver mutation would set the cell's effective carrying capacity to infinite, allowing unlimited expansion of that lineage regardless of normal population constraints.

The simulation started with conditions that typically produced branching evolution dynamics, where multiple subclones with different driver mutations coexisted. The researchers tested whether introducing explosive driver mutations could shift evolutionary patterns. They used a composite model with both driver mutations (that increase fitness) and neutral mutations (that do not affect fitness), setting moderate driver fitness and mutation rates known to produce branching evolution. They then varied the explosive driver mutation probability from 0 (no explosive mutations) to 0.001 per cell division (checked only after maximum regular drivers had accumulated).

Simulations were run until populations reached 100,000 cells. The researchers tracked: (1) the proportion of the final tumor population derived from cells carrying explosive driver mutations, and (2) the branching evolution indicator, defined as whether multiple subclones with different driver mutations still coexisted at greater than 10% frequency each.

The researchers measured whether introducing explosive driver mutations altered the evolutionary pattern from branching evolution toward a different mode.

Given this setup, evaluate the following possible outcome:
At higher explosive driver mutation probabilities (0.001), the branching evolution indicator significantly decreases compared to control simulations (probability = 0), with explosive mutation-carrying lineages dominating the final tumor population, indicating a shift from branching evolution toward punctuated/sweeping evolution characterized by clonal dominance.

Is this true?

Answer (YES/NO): YES